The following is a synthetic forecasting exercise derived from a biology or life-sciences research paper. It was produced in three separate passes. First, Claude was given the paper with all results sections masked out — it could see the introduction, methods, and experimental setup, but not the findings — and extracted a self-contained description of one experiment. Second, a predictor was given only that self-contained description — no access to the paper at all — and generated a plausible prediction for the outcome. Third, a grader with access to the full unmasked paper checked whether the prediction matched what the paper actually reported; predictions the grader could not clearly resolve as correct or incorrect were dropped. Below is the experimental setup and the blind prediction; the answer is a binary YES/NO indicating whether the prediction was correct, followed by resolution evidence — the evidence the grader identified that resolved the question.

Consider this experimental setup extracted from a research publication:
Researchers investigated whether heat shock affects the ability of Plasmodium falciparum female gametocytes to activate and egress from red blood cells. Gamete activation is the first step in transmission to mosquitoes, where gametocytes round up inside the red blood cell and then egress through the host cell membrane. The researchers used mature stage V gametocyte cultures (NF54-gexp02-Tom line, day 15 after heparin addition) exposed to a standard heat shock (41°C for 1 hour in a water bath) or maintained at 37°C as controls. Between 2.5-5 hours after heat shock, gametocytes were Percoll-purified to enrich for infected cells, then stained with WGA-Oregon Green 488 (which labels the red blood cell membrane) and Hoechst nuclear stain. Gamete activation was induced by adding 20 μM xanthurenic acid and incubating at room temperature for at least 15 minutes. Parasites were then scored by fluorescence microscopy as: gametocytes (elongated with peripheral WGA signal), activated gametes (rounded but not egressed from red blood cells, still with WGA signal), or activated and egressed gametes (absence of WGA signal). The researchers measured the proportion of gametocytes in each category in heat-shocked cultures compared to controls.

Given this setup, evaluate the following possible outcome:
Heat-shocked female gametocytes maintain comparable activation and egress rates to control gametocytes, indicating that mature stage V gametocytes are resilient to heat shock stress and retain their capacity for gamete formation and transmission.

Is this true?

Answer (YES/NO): NO